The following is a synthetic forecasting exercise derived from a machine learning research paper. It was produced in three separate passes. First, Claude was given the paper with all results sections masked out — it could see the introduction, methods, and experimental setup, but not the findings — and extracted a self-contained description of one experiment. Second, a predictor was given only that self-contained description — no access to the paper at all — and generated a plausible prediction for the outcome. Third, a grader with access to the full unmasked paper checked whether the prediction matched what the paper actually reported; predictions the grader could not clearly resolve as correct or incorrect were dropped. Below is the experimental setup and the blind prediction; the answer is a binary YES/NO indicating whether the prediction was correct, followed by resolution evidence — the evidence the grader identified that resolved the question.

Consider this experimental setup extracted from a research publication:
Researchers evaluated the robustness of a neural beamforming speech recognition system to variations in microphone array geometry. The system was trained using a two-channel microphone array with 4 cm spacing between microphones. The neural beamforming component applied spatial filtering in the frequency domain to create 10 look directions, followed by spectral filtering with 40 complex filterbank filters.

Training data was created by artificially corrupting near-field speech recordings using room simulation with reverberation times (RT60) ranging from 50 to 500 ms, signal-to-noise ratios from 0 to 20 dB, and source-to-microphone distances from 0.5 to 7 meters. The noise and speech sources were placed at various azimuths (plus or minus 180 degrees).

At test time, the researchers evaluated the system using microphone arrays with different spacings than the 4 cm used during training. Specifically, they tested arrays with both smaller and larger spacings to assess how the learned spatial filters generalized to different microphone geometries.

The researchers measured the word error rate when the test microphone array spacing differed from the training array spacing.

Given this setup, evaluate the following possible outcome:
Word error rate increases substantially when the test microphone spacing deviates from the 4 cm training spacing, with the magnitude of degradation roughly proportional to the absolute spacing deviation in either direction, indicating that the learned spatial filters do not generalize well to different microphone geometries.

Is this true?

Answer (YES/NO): NO